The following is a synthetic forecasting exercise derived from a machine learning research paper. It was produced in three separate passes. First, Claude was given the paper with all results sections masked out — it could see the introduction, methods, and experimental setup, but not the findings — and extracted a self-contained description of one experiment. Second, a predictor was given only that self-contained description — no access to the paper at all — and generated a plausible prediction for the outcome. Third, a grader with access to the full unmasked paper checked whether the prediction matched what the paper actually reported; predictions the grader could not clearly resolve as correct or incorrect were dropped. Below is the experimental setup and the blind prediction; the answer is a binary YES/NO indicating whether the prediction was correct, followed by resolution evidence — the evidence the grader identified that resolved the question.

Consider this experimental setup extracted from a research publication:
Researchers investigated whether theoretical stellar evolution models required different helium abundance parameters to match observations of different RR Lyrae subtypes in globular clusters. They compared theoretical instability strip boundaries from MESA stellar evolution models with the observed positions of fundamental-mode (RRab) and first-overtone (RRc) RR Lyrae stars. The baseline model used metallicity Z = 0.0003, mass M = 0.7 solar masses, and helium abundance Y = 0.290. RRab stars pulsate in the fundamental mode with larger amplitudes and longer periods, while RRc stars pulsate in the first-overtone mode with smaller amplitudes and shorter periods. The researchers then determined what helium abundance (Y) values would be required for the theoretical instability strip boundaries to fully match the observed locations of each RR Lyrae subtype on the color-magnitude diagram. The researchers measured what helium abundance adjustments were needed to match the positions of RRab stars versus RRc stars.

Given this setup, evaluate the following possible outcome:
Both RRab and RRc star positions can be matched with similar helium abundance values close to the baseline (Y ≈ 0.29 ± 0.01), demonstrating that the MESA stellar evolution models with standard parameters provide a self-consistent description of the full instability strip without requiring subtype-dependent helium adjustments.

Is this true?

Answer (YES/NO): NO